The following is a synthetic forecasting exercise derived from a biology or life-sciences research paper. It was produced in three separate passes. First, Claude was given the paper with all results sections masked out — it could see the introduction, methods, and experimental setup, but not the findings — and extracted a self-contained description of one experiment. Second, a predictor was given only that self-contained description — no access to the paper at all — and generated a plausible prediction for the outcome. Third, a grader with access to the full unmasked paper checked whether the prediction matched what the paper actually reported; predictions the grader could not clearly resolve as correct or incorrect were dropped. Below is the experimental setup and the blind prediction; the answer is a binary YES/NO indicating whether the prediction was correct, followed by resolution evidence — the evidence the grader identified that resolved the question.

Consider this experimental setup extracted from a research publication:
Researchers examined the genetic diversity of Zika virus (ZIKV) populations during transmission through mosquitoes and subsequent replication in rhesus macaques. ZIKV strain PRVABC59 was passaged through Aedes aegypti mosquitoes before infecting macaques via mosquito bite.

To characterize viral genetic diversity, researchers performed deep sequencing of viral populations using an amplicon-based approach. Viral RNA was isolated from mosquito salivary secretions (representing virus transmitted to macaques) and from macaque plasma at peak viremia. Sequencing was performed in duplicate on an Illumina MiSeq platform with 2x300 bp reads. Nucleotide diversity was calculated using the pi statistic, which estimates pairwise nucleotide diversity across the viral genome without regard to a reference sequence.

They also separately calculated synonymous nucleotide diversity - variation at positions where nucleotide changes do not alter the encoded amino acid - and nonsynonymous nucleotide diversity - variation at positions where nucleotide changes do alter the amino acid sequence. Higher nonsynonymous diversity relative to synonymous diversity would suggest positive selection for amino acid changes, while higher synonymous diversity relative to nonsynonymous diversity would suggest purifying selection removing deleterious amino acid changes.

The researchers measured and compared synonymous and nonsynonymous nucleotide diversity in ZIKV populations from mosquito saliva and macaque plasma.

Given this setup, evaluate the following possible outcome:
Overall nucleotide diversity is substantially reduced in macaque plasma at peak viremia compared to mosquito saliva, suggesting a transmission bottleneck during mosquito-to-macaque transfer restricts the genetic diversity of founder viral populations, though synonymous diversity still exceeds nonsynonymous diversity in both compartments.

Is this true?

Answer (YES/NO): NO